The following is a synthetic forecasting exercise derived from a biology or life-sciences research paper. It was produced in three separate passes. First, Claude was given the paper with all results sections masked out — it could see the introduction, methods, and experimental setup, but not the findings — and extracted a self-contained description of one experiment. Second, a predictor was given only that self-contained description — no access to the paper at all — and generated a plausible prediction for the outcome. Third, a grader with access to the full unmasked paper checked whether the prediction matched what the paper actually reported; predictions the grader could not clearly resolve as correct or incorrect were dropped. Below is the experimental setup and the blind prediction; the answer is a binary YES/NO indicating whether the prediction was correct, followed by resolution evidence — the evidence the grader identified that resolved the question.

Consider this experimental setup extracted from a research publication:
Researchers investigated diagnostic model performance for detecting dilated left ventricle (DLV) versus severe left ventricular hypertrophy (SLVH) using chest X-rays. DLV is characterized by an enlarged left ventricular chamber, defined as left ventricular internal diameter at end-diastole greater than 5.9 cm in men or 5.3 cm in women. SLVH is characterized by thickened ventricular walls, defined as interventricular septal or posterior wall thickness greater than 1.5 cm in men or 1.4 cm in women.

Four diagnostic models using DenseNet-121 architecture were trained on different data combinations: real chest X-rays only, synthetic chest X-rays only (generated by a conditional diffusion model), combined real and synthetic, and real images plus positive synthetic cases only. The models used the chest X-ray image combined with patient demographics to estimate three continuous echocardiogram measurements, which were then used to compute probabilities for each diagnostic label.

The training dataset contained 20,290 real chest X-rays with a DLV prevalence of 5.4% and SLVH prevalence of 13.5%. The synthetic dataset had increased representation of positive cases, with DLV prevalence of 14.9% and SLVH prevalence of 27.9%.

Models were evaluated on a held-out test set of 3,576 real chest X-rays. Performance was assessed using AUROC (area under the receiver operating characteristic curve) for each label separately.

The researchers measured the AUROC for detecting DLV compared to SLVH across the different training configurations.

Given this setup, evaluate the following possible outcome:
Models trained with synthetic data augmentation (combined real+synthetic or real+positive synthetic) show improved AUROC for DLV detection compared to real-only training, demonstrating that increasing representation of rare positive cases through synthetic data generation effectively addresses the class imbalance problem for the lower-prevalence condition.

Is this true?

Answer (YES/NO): NO